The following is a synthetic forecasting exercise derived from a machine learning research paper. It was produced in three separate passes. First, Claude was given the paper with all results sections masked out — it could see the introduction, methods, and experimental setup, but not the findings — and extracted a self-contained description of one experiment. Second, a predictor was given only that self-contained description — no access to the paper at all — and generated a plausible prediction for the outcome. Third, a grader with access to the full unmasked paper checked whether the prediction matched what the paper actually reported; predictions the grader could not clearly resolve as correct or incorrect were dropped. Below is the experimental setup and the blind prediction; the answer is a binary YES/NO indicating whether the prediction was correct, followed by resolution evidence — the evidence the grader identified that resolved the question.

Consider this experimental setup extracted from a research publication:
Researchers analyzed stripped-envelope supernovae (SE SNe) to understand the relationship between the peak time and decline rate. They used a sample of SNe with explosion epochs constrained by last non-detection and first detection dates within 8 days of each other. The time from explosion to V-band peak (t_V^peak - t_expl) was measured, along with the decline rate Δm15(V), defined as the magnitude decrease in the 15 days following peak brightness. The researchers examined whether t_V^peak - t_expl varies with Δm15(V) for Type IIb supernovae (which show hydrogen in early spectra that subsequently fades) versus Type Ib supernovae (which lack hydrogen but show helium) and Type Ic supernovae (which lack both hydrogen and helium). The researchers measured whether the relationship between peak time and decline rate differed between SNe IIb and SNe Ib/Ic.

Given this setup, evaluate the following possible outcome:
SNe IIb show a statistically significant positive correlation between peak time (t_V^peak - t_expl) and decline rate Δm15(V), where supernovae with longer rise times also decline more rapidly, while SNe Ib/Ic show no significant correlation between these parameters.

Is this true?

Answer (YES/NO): NO